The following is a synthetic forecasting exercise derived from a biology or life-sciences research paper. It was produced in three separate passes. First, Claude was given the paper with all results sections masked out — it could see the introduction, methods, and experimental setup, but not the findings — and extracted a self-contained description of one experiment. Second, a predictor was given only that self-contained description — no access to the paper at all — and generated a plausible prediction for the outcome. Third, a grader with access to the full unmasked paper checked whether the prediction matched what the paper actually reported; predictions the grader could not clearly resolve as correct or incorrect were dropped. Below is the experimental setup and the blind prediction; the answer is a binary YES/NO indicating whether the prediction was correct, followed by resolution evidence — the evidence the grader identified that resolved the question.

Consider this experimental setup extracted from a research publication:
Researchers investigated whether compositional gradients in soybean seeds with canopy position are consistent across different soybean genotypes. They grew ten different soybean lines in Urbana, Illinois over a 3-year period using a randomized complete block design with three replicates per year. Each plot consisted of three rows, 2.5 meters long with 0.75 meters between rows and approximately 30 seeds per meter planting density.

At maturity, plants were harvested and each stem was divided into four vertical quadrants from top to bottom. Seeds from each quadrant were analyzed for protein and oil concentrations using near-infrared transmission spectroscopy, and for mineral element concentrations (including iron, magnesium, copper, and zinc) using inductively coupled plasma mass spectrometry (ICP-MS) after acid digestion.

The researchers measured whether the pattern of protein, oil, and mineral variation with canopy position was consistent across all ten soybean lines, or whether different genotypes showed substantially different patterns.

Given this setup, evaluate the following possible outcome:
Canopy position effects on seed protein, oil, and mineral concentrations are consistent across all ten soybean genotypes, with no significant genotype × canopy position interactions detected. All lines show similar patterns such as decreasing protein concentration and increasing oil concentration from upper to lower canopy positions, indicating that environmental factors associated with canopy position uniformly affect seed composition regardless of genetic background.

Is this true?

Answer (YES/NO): YES